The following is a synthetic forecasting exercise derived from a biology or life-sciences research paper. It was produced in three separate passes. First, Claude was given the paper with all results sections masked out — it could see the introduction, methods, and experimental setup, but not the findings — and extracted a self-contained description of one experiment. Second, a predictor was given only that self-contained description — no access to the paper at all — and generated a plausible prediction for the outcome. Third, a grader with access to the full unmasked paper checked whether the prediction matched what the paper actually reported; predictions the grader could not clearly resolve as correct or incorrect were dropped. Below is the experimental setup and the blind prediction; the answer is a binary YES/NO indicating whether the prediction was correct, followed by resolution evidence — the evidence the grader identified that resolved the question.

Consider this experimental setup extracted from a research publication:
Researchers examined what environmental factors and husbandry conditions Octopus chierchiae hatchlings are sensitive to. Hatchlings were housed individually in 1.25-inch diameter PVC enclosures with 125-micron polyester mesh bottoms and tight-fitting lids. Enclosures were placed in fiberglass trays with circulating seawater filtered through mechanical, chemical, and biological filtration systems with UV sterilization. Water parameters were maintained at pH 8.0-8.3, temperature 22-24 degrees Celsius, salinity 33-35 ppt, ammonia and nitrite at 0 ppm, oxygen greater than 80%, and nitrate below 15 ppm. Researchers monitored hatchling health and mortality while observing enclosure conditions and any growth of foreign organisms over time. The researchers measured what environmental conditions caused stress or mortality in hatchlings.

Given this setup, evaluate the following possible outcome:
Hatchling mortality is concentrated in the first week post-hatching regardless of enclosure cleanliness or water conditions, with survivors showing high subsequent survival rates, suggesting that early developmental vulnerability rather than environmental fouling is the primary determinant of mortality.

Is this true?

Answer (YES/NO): NO